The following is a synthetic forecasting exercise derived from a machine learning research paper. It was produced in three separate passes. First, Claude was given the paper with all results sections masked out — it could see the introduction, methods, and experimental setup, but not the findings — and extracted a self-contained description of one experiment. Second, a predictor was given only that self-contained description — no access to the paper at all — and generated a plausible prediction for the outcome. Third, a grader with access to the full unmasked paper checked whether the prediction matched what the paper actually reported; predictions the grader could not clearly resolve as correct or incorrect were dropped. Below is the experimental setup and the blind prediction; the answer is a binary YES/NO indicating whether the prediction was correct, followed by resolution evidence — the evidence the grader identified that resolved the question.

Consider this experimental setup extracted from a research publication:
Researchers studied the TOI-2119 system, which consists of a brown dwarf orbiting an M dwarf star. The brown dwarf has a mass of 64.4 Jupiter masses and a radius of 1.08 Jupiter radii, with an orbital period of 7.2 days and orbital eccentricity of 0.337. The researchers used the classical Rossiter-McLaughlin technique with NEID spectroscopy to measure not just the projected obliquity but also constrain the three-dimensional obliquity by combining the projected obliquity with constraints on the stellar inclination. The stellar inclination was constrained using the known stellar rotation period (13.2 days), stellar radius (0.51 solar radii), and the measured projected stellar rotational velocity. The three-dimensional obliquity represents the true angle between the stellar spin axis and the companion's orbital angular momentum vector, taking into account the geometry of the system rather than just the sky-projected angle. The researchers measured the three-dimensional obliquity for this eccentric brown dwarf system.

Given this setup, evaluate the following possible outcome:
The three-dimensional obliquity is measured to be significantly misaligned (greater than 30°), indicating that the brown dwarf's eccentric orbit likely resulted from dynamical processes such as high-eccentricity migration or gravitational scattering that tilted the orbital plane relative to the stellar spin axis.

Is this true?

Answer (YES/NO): NO